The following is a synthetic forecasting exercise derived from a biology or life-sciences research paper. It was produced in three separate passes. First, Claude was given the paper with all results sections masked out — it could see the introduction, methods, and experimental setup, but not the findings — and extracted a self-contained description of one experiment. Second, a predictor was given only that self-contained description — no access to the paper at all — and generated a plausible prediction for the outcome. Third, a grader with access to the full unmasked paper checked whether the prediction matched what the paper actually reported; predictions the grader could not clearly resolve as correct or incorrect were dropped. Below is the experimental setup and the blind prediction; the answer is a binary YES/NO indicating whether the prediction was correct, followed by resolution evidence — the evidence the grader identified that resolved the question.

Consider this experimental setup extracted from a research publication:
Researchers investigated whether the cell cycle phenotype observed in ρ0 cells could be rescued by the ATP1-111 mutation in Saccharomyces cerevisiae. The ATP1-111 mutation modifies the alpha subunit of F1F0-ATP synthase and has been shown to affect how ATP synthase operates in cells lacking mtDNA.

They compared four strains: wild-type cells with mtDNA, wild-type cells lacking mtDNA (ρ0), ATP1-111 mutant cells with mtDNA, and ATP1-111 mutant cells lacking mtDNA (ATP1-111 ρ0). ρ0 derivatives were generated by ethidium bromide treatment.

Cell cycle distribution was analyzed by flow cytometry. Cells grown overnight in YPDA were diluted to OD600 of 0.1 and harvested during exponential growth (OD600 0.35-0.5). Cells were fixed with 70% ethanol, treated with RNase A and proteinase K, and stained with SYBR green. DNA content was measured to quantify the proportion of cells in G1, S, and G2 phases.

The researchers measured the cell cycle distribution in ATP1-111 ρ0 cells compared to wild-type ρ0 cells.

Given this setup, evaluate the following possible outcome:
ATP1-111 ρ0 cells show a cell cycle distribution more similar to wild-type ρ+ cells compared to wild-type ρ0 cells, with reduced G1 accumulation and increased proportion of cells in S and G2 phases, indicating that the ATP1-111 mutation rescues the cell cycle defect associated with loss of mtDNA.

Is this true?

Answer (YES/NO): YES